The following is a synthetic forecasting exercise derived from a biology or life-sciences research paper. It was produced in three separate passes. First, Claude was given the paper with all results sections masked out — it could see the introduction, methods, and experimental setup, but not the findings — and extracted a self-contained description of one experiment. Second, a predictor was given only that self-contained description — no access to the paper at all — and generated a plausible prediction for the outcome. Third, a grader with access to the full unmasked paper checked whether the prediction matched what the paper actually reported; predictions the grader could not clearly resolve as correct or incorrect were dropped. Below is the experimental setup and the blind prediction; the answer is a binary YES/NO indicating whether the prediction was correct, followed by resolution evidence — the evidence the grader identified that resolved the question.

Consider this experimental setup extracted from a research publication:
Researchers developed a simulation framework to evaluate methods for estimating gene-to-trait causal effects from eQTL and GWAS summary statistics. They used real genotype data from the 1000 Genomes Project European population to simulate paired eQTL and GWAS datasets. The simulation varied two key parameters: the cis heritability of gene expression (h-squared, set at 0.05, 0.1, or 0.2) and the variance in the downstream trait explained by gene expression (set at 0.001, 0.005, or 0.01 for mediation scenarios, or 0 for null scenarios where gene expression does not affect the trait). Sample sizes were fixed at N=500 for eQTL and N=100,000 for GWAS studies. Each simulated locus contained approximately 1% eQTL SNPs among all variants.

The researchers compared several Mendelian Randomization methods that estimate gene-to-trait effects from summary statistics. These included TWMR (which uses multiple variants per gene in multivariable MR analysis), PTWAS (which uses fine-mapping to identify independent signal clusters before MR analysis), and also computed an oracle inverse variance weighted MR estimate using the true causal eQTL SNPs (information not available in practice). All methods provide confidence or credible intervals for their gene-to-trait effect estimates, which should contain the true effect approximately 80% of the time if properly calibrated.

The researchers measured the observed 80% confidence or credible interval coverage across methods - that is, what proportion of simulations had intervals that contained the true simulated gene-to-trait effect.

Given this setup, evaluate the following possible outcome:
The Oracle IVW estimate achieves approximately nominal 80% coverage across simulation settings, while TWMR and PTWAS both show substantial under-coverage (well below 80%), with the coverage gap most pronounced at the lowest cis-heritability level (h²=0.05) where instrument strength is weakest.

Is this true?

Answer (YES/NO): NO